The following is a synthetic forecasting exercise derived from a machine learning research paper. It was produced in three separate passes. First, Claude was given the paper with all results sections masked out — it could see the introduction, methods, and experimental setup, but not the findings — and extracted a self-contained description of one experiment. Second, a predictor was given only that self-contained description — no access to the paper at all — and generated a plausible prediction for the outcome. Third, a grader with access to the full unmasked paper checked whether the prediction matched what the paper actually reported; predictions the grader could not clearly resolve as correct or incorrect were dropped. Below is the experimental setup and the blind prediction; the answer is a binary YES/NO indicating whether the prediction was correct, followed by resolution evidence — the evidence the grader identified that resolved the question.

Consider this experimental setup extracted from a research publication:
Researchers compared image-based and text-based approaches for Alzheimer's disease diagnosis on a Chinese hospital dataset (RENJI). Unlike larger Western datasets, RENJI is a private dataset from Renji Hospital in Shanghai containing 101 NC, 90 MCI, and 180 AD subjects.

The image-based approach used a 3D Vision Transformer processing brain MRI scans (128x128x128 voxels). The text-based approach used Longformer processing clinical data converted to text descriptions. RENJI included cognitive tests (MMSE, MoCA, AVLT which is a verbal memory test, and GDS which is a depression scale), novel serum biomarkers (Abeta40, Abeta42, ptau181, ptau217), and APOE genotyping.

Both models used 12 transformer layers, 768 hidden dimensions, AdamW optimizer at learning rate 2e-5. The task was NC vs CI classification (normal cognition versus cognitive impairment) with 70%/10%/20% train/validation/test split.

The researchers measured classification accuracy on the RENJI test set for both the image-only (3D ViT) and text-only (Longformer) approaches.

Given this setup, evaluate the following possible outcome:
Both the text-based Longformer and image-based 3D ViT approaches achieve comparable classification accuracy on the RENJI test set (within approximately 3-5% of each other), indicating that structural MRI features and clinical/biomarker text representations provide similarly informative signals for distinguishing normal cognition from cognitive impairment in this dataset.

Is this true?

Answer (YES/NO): NO